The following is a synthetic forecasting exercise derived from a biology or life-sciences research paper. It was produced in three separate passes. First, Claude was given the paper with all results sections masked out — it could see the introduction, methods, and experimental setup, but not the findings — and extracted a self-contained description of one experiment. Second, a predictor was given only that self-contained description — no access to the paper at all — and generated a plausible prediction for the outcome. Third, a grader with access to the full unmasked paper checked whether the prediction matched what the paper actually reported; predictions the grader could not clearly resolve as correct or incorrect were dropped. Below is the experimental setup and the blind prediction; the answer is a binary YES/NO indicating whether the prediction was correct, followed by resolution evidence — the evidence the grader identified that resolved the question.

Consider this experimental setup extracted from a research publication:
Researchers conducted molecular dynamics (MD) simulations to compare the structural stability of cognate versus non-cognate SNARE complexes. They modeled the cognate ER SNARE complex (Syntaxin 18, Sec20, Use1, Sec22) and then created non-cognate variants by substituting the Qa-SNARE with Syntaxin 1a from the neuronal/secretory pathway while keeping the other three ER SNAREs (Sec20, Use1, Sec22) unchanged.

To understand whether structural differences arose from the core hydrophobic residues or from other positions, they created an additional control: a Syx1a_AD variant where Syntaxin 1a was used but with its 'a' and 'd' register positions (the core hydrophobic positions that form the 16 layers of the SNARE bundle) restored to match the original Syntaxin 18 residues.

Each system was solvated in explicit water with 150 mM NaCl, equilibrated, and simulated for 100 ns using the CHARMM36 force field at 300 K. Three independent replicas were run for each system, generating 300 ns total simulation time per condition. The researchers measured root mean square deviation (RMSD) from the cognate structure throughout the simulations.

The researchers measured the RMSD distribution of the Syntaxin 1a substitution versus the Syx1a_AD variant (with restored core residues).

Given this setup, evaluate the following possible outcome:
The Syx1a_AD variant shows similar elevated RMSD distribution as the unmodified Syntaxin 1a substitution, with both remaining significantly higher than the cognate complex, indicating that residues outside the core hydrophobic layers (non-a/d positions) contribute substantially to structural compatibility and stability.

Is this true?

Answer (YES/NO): NO